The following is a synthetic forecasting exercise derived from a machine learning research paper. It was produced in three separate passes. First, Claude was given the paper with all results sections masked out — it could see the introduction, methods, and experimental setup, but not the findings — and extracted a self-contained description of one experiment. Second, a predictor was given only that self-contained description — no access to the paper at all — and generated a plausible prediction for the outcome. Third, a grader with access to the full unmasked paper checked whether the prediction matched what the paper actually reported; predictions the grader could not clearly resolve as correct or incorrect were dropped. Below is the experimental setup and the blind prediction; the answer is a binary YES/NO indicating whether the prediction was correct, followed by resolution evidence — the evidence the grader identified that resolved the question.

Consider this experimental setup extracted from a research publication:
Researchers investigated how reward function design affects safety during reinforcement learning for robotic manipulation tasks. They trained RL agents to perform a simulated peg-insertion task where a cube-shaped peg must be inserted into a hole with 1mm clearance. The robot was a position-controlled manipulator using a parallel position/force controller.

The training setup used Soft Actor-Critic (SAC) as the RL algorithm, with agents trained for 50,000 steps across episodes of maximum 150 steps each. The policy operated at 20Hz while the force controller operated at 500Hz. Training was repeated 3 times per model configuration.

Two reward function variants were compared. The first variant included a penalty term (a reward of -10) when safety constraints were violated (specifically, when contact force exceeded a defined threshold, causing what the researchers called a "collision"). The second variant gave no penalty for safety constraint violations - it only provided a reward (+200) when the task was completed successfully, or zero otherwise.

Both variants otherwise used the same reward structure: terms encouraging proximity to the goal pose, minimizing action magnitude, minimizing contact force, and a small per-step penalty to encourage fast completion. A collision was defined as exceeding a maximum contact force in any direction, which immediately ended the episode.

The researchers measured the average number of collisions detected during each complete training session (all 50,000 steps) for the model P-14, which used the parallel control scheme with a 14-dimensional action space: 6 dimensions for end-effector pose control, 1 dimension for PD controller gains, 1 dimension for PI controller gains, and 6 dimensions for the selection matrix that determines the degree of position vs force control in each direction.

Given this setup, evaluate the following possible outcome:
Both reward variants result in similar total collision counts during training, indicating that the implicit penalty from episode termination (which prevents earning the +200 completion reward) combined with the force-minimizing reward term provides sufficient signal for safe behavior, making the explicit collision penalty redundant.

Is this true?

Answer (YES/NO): NO